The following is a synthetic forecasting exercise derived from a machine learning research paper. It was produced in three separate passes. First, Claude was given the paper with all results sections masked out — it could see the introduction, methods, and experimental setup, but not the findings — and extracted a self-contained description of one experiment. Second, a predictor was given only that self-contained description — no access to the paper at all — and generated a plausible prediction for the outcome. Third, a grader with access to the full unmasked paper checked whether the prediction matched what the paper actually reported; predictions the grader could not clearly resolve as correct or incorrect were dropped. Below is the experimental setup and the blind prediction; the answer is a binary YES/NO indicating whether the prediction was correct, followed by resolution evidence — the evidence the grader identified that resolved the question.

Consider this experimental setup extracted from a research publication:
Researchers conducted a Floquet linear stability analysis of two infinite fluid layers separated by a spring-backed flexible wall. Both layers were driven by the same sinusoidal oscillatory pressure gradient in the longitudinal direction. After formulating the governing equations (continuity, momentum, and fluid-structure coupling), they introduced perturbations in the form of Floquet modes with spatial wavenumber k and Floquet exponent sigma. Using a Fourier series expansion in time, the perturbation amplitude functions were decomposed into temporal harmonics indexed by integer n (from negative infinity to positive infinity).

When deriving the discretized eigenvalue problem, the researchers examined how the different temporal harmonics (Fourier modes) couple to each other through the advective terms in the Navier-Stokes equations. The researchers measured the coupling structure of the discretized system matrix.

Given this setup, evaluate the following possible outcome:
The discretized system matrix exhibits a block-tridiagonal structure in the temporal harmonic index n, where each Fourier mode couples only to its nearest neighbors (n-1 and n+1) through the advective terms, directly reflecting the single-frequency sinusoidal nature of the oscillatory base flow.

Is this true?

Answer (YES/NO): YES